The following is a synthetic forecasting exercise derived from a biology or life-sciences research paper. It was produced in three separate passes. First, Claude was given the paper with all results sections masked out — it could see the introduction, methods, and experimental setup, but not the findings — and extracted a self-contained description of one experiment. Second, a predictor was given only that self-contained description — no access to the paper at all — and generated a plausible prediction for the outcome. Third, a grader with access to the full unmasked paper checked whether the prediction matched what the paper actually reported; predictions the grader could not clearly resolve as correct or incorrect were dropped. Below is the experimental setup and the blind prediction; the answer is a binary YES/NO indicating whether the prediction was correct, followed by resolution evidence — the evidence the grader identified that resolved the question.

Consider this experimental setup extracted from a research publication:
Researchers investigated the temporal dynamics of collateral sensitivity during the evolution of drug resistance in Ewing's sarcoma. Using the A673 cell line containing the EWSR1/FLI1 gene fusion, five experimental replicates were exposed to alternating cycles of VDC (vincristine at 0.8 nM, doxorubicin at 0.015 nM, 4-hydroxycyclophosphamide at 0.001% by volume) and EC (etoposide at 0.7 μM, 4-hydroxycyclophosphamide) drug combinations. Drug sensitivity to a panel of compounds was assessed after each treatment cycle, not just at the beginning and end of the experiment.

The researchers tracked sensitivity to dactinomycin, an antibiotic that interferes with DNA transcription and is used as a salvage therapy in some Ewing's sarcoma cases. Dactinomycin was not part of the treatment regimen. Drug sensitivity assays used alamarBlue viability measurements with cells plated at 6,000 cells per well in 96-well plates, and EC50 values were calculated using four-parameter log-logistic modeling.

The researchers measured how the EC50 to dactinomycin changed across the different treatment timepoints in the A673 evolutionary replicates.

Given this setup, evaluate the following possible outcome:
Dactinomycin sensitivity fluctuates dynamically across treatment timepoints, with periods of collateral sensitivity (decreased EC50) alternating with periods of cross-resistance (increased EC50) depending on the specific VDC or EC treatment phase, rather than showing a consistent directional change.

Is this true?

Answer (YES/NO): NO